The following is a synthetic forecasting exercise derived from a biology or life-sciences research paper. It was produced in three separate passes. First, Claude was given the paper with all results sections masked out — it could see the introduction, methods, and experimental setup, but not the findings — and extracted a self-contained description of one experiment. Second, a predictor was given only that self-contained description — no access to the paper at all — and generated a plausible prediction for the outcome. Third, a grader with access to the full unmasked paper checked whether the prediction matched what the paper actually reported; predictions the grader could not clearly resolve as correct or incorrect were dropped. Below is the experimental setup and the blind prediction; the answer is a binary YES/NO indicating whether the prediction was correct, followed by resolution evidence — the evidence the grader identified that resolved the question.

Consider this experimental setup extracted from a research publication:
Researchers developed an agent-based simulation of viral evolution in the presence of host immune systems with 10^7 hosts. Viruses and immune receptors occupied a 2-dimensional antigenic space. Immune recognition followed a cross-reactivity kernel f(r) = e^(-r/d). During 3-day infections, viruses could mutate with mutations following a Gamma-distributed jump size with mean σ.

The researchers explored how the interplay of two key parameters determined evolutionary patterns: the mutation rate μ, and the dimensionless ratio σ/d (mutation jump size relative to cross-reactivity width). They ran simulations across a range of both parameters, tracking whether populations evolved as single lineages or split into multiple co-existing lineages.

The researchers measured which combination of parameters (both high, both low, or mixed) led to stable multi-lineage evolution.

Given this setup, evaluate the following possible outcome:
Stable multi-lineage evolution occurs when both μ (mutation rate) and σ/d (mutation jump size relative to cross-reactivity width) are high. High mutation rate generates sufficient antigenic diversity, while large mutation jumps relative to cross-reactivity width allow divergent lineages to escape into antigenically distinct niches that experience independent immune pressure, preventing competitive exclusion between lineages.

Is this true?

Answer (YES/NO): YES